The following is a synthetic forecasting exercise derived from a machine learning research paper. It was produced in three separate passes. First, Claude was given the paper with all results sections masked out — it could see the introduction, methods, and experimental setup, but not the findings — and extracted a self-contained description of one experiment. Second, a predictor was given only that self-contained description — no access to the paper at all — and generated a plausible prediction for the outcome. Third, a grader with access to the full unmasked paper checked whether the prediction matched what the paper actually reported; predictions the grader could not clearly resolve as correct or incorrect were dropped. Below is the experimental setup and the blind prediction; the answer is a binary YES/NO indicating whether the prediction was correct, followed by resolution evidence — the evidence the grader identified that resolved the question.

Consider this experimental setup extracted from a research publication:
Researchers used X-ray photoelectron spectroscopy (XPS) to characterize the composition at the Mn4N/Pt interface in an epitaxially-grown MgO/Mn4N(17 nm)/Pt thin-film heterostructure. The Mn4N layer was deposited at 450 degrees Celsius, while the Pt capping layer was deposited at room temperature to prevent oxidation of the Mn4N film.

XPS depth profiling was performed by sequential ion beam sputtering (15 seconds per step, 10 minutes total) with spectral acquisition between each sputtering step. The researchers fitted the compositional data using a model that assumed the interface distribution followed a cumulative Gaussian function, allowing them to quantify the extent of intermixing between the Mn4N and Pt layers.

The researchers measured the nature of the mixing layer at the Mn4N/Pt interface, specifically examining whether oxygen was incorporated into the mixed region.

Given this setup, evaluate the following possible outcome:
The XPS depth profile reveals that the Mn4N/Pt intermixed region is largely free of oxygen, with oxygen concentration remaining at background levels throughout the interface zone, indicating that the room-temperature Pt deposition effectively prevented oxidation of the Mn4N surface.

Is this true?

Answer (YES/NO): NO